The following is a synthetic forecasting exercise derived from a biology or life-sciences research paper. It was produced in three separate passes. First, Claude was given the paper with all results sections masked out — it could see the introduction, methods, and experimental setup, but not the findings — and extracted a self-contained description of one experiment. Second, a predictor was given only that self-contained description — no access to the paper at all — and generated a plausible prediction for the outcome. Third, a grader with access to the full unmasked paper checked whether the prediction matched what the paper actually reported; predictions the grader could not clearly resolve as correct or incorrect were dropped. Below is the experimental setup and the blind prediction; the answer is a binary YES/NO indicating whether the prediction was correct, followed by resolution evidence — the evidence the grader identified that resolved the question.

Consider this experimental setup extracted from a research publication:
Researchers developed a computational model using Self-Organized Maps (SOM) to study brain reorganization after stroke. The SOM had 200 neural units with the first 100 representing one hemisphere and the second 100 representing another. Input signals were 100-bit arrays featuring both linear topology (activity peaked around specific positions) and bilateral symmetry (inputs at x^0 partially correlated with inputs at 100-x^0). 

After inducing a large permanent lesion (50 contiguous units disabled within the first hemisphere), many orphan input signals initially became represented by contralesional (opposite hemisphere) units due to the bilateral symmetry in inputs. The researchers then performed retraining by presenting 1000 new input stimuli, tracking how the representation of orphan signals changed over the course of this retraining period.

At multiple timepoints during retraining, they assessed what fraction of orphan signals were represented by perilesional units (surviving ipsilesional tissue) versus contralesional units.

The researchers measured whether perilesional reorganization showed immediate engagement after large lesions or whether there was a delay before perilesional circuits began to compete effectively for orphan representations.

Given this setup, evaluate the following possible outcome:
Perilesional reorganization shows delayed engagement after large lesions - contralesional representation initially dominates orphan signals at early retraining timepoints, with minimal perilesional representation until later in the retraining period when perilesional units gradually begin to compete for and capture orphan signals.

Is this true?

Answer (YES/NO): YES